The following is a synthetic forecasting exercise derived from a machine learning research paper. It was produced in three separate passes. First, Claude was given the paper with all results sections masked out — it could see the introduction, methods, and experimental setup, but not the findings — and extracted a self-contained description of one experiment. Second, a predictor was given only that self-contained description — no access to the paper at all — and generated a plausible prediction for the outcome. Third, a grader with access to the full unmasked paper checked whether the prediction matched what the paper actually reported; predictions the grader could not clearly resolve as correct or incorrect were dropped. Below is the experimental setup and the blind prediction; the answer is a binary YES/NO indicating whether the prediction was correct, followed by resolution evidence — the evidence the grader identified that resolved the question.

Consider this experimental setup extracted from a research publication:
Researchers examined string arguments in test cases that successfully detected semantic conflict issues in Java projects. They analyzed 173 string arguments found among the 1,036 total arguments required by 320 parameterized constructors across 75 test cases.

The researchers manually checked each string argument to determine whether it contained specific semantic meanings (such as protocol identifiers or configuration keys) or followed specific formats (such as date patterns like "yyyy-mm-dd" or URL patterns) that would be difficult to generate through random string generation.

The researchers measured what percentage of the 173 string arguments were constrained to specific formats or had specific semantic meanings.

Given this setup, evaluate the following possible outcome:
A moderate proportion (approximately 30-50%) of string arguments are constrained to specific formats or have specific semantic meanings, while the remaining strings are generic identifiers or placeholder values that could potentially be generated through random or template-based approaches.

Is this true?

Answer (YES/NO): NO